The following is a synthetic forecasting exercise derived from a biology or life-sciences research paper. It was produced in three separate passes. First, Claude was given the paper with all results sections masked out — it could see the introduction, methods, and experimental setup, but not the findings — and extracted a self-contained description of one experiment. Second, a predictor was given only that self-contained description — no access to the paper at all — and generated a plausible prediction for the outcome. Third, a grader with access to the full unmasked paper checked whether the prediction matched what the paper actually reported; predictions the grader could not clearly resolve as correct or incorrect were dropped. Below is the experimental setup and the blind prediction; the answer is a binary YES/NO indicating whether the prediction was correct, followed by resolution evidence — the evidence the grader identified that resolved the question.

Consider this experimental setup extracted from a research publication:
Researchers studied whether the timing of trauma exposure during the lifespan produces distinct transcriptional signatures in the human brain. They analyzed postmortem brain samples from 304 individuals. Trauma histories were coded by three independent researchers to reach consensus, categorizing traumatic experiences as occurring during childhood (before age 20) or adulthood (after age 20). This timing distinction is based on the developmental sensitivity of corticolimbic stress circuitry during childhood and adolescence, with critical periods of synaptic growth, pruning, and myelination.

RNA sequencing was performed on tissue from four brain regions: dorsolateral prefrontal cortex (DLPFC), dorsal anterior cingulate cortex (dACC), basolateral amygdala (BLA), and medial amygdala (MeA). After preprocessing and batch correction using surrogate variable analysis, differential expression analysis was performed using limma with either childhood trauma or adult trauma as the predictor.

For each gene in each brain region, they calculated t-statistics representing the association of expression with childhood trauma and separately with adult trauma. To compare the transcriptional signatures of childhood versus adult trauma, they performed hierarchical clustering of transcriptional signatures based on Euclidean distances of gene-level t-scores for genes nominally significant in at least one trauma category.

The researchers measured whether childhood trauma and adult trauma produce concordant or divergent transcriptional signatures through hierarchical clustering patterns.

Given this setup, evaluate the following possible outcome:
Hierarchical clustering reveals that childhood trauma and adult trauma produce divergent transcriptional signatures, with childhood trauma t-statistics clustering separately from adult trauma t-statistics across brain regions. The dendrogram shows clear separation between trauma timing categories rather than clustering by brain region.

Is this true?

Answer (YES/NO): YES